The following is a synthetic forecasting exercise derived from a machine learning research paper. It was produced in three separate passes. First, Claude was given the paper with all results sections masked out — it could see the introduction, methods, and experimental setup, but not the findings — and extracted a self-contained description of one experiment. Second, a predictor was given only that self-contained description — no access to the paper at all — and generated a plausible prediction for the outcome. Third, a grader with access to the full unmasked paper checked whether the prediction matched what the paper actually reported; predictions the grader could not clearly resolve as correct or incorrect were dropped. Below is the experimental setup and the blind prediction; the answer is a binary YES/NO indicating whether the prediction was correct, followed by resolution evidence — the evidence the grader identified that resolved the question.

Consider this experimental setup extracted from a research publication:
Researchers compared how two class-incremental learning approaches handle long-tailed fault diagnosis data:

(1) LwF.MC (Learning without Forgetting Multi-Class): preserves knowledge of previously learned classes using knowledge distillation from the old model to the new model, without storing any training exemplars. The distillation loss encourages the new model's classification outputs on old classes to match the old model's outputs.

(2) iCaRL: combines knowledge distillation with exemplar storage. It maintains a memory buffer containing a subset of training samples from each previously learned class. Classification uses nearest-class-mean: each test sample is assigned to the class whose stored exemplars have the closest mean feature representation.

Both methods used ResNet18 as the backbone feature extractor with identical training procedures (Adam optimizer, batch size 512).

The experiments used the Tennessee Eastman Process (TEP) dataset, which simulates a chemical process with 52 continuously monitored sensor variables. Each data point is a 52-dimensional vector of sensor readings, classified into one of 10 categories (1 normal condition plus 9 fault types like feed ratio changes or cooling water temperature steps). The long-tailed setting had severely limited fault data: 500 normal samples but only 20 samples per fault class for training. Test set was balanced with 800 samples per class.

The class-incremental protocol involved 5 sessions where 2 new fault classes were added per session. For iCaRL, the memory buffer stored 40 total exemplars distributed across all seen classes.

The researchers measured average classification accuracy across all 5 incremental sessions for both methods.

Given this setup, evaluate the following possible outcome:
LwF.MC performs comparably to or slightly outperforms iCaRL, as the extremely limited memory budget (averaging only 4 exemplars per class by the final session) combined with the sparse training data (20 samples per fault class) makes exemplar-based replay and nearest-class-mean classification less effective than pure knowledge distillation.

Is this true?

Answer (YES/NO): NO